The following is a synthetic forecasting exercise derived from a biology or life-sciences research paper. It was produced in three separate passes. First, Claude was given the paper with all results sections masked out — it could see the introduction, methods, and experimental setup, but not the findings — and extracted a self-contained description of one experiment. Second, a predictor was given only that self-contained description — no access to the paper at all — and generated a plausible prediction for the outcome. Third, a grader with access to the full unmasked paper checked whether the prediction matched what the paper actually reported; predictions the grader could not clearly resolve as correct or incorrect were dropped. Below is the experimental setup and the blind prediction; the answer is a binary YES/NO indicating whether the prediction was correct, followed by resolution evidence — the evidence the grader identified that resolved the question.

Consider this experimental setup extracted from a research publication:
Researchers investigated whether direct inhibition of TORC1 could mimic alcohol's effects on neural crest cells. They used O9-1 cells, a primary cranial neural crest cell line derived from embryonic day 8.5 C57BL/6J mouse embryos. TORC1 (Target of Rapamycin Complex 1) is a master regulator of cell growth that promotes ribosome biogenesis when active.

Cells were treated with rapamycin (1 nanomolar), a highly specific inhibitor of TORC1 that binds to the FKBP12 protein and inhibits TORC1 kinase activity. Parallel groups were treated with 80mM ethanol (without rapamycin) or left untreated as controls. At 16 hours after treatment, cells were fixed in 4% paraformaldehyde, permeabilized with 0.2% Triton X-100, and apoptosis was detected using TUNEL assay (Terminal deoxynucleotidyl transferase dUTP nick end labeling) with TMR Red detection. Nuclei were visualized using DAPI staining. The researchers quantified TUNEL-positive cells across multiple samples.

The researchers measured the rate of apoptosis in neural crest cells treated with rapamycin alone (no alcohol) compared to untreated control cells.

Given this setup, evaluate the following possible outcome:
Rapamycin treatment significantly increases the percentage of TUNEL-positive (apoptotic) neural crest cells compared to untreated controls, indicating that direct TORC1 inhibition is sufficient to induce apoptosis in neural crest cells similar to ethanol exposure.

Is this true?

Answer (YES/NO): NO